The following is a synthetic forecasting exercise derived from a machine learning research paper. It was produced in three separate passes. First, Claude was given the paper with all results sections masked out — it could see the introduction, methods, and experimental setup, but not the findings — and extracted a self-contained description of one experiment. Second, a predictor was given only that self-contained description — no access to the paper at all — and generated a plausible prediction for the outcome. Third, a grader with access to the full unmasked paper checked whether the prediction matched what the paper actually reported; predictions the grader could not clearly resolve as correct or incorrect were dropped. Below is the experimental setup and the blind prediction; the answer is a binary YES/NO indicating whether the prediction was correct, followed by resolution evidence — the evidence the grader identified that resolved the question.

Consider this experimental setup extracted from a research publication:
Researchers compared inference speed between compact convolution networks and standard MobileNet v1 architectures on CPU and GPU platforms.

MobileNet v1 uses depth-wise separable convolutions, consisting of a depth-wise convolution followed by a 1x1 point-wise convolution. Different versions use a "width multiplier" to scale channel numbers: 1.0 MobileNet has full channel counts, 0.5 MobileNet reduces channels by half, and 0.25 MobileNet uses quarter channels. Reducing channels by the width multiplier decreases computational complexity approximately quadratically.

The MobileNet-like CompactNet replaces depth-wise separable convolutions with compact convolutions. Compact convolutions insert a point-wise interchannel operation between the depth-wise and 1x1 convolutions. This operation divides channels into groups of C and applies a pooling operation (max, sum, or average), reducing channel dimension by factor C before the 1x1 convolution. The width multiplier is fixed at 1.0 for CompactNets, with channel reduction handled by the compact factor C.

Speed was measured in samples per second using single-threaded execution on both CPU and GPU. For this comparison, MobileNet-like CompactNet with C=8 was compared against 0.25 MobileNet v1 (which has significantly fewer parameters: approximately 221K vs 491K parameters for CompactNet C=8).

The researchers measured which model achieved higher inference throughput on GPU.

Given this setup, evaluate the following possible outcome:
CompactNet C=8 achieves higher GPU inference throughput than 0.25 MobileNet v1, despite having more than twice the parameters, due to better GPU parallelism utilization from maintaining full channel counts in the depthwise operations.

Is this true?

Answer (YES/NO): NO